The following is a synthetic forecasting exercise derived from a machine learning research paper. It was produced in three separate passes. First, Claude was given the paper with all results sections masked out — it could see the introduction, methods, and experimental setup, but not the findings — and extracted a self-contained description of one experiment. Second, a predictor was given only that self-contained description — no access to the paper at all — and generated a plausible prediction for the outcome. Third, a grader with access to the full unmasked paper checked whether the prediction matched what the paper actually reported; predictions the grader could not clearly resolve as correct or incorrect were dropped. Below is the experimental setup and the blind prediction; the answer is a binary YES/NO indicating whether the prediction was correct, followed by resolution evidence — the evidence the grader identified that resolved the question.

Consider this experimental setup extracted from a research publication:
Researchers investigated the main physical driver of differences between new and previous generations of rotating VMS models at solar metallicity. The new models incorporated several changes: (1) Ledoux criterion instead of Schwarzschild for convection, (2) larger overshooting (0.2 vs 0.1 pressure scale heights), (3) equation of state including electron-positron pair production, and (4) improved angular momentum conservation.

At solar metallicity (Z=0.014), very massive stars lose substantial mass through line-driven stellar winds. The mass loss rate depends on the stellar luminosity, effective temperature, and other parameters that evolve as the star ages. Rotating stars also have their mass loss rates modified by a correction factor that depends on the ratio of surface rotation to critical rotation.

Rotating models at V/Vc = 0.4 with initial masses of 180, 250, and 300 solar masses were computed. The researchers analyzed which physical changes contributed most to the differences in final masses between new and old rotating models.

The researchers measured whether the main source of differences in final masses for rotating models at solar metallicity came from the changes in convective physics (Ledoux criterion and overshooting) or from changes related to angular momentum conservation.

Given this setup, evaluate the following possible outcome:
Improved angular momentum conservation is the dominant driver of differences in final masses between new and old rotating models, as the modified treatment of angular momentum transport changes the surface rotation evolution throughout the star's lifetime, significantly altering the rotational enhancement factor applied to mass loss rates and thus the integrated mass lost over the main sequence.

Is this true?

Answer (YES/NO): YES